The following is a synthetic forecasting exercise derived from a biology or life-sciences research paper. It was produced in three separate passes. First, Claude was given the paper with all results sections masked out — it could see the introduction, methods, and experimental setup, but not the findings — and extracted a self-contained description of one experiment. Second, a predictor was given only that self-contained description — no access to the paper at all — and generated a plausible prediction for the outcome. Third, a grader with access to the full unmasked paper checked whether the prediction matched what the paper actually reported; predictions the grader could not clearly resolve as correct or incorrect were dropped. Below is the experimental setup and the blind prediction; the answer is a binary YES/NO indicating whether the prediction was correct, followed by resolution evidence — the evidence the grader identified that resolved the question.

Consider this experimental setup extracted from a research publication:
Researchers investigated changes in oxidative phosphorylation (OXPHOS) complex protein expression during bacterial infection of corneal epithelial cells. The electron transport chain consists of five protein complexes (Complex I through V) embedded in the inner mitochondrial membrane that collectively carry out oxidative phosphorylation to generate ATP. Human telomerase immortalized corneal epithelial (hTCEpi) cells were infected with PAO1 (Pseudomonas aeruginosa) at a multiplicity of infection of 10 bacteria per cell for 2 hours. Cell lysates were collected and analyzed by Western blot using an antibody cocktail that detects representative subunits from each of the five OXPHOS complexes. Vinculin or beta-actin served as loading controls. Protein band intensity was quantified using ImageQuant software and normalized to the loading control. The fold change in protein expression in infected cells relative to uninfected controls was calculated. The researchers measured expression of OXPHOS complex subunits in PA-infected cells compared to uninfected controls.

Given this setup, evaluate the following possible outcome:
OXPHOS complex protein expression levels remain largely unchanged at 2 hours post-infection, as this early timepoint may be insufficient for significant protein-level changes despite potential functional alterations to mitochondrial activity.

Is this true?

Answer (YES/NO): NO